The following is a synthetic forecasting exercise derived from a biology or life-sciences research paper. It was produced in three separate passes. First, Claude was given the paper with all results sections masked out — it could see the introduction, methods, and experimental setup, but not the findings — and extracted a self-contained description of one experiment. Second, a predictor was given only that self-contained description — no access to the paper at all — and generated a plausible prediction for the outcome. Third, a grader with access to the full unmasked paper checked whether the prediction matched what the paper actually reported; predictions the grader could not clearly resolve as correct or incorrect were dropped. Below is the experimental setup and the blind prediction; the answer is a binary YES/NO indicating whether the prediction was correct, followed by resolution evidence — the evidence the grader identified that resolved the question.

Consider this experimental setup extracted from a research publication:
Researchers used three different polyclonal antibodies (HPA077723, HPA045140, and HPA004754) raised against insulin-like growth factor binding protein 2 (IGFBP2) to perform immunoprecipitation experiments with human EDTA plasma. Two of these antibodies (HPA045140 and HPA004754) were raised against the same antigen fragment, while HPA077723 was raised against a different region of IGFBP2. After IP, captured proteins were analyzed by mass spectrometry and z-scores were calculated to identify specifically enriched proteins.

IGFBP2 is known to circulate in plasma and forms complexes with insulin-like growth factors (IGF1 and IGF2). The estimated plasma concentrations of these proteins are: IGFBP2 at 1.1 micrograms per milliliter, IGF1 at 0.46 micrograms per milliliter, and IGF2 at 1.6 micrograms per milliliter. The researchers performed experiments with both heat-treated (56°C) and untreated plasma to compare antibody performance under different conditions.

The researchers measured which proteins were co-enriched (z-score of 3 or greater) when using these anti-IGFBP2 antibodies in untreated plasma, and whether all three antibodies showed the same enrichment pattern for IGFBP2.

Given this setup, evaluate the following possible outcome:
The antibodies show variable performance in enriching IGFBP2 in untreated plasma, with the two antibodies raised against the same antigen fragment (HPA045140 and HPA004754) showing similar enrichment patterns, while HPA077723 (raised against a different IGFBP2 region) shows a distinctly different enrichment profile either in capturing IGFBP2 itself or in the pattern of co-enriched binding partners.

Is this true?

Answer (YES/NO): NO